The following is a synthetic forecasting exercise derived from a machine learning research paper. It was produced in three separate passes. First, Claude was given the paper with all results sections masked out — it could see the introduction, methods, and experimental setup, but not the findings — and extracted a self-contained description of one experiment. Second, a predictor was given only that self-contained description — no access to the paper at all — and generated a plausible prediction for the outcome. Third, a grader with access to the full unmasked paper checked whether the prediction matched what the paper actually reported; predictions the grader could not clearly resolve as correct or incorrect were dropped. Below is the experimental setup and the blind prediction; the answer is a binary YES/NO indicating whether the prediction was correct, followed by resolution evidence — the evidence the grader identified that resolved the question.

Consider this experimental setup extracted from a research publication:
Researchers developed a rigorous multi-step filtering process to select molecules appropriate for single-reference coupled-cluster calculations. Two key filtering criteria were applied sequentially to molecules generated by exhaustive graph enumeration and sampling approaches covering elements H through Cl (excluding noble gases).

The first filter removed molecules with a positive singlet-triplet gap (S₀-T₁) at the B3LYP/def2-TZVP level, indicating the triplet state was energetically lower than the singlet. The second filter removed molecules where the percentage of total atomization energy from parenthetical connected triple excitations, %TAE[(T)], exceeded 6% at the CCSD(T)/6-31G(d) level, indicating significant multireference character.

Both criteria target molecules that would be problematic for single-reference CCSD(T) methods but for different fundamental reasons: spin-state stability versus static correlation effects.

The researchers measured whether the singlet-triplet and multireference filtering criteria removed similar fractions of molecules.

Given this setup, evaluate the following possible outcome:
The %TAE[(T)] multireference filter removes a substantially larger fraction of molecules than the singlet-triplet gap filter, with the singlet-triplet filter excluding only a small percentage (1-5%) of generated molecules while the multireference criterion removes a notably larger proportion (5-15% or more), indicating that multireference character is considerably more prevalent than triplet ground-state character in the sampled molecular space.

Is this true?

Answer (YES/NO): NO